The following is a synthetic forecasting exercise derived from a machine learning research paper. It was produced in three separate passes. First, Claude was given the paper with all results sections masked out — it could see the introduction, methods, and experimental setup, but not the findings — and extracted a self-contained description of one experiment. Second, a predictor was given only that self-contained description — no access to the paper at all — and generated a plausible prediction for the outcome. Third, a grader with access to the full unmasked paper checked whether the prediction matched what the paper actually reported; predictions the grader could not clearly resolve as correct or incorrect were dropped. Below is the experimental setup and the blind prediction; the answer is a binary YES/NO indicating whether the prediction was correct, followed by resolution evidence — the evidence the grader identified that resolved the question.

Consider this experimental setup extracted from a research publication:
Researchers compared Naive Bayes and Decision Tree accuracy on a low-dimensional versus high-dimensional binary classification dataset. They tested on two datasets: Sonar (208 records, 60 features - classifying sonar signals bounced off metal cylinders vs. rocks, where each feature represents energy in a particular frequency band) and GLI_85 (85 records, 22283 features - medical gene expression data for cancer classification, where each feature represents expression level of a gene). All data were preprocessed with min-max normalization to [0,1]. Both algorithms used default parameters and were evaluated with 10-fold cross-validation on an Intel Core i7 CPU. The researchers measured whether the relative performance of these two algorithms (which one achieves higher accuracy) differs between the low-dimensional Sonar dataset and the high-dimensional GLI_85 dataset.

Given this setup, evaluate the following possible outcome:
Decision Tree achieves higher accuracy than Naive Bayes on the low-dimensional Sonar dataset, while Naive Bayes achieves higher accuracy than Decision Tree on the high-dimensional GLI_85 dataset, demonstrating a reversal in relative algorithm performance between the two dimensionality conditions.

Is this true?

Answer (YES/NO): NO